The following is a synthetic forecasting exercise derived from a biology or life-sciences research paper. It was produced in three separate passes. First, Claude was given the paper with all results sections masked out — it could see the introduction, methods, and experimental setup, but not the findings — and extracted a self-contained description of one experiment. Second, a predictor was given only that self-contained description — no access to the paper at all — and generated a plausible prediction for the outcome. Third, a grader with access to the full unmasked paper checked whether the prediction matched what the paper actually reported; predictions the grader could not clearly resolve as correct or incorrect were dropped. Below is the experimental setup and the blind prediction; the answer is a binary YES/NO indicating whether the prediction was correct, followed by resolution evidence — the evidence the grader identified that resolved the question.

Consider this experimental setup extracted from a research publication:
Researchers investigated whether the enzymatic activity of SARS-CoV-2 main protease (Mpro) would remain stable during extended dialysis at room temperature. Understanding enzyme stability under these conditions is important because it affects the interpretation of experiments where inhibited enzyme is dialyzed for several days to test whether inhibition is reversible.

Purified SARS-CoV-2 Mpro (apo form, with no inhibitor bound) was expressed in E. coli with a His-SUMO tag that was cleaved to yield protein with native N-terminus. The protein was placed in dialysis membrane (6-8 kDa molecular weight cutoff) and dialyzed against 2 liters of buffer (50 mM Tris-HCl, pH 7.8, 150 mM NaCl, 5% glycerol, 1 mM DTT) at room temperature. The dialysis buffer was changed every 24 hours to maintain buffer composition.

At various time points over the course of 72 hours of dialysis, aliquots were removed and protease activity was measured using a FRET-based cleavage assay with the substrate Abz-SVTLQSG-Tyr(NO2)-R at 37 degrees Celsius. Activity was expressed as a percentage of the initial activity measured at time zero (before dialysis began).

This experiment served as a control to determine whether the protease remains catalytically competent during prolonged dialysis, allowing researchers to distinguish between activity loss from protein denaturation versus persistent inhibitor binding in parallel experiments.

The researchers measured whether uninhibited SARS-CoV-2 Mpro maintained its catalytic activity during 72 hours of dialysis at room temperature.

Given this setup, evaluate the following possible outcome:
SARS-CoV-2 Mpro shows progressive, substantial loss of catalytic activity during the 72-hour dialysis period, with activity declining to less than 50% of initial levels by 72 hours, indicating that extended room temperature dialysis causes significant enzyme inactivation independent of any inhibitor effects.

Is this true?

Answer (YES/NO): YES